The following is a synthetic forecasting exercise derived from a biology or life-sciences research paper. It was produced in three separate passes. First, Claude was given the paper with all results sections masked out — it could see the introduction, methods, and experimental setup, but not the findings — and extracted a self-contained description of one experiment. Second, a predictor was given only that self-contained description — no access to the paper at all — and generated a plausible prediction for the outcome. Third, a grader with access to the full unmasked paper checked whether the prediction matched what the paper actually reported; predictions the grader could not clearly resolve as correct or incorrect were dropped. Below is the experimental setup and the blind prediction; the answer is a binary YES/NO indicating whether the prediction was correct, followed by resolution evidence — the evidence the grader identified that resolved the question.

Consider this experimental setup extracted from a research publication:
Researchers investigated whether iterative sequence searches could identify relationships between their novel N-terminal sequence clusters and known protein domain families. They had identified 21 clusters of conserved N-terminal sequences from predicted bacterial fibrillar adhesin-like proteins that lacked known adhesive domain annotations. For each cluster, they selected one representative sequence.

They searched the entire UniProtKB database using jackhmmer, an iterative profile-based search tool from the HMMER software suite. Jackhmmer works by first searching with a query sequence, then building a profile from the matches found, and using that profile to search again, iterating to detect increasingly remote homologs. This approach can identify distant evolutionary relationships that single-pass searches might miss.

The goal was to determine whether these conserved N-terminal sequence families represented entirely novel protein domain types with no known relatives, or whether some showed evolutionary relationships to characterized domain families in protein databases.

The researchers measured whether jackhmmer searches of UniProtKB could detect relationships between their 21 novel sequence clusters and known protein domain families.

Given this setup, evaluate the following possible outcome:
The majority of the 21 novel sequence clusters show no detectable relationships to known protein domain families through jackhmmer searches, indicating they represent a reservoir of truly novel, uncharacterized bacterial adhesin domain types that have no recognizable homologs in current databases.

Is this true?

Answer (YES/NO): NO